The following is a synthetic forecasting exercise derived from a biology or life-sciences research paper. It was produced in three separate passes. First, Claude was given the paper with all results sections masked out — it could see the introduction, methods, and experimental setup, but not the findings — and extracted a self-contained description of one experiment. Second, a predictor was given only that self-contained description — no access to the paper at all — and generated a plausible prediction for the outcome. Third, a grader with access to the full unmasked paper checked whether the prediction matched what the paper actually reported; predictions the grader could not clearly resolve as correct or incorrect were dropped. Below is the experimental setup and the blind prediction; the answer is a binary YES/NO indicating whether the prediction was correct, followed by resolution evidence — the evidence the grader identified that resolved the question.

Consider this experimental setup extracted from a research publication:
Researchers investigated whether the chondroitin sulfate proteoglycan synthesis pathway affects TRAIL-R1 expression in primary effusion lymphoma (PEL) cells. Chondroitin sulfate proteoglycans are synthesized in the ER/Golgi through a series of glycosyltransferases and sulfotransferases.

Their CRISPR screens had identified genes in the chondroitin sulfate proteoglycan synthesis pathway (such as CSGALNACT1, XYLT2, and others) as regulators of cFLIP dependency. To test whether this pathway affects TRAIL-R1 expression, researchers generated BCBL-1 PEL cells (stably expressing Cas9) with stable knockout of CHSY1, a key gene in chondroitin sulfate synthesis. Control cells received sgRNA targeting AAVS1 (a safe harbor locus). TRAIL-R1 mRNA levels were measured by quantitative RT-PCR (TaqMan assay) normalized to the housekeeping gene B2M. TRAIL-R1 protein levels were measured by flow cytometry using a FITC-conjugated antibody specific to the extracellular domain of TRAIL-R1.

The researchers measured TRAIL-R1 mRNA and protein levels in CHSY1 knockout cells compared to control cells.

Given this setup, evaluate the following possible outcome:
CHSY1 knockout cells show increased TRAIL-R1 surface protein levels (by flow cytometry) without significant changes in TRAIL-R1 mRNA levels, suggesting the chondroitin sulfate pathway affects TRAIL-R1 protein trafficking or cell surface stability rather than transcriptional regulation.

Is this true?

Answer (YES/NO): NO